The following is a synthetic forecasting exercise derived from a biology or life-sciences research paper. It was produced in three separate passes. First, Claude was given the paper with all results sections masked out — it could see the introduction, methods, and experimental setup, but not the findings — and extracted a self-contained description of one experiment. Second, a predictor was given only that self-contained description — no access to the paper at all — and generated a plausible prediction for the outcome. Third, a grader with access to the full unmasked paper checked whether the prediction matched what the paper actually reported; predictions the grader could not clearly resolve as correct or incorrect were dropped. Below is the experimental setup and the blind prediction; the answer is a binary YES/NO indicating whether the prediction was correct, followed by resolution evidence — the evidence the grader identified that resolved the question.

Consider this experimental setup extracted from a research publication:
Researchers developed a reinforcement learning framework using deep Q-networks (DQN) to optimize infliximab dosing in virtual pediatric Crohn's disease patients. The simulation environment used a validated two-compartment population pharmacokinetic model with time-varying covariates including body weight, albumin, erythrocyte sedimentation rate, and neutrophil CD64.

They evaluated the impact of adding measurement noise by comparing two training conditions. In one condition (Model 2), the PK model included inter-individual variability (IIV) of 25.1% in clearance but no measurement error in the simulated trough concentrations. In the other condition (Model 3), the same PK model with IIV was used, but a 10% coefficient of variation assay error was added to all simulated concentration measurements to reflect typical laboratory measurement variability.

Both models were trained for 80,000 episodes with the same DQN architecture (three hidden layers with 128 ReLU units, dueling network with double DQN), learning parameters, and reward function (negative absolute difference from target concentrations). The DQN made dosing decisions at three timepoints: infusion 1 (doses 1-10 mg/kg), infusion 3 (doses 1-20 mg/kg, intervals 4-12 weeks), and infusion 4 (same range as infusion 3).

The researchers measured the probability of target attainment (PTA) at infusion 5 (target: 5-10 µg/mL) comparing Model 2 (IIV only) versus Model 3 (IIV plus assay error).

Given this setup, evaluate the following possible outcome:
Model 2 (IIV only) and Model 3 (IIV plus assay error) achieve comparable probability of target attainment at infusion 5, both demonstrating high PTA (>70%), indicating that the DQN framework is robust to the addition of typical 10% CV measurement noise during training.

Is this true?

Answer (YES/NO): YES